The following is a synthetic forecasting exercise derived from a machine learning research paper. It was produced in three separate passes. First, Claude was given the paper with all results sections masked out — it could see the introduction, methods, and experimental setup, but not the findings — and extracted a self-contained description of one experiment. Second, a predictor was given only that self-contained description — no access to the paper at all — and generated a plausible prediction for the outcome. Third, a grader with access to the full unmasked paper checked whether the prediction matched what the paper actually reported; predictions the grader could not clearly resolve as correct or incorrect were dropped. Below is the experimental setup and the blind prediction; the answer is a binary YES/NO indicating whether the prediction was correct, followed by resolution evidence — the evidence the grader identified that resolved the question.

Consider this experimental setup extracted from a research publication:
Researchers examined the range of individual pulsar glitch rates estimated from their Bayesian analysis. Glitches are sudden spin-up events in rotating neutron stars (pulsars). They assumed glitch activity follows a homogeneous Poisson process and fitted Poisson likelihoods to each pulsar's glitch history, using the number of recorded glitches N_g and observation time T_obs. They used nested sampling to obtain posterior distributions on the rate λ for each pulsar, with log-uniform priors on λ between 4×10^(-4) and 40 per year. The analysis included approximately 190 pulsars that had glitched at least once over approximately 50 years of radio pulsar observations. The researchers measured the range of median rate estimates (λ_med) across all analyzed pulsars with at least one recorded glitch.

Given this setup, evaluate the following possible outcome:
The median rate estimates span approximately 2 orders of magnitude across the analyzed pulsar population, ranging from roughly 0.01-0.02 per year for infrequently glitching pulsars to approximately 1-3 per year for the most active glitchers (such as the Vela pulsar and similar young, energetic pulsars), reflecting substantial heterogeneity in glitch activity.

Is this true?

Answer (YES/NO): NO